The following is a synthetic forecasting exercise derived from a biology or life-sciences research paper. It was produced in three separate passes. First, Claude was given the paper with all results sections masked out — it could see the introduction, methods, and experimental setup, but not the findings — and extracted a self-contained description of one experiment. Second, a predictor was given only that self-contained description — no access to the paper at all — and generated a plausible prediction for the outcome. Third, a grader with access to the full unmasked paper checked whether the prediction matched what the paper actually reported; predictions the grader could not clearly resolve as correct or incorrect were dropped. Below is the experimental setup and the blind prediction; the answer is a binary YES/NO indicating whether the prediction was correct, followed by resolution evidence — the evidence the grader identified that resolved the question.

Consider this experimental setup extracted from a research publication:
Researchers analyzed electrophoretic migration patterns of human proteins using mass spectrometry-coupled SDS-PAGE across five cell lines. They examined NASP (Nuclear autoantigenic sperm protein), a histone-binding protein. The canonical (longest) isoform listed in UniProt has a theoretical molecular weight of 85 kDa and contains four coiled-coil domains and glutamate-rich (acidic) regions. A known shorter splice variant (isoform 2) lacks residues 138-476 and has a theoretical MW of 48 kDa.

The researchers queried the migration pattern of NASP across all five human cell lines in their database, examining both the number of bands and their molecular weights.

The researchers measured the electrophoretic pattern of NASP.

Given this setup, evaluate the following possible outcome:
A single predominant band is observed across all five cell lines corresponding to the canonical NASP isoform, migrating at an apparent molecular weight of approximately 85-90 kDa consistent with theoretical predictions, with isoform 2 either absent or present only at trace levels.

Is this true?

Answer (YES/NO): NO